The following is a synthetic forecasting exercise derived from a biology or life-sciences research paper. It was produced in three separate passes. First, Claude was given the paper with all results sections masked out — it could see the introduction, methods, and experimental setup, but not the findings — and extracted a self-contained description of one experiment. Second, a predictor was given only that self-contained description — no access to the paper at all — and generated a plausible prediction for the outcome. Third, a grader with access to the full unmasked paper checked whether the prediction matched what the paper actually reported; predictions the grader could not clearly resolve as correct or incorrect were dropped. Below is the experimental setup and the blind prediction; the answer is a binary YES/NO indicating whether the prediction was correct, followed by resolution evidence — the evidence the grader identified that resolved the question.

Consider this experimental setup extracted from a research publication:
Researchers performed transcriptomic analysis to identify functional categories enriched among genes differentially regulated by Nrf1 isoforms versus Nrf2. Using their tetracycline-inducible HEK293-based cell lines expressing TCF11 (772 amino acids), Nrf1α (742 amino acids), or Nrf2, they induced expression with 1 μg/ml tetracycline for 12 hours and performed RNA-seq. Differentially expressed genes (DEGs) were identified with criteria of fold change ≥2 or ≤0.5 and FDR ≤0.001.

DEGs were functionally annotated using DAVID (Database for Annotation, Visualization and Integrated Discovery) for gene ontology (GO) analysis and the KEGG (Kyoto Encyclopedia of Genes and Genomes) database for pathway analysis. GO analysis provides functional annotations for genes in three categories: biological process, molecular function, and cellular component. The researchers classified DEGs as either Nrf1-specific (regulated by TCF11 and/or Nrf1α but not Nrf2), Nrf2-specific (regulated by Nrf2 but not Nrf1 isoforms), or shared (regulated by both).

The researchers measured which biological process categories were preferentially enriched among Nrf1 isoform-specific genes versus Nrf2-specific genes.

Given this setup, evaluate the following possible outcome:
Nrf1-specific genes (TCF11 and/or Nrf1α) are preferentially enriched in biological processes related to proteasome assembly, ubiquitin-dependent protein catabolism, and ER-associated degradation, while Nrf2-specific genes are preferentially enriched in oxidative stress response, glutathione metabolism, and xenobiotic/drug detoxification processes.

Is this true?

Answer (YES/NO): NO